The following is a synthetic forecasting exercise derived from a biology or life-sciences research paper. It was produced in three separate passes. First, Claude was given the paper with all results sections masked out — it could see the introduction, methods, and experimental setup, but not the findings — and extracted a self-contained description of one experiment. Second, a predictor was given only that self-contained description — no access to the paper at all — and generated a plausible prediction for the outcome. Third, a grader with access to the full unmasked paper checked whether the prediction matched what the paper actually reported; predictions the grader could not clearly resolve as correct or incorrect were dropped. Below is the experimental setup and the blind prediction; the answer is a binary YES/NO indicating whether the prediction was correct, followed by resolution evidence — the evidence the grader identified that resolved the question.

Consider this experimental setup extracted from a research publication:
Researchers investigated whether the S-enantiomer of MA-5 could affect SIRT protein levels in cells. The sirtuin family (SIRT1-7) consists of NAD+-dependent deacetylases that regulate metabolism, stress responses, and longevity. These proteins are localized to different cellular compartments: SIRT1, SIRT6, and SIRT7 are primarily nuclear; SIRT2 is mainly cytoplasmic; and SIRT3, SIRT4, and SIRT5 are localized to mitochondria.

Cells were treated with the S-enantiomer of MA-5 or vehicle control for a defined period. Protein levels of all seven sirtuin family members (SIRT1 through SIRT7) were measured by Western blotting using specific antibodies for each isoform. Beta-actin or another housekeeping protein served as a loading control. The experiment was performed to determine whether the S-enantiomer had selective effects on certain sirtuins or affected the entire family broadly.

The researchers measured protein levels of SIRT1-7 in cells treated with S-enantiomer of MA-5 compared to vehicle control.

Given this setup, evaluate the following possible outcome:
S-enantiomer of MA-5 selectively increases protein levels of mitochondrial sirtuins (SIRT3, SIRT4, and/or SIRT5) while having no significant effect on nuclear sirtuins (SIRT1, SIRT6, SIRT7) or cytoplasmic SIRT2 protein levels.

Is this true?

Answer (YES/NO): NO